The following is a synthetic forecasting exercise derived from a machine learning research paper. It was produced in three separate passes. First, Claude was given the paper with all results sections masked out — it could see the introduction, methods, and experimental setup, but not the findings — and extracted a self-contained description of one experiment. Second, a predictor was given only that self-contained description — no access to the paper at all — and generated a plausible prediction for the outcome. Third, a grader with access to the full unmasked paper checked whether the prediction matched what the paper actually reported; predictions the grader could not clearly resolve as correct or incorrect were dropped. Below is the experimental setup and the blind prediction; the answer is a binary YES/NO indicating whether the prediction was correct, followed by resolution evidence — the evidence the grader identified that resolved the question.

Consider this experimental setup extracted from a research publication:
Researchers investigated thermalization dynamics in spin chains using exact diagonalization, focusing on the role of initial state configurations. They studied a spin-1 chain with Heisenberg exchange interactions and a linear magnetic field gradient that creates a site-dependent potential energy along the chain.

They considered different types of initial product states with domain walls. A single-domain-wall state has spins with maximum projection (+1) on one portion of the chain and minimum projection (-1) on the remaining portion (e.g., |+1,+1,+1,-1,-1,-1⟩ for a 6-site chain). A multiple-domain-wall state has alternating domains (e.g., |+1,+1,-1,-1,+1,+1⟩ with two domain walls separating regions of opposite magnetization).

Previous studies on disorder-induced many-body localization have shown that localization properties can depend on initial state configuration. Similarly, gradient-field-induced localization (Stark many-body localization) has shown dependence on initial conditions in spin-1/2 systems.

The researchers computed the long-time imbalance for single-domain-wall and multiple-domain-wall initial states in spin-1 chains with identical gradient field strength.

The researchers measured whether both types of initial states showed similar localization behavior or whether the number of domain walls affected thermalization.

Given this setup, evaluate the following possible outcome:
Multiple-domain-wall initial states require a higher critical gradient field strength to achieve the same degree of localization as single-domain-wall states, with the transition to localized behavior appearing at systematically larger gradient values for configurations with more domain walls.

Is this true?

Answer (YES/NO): YES